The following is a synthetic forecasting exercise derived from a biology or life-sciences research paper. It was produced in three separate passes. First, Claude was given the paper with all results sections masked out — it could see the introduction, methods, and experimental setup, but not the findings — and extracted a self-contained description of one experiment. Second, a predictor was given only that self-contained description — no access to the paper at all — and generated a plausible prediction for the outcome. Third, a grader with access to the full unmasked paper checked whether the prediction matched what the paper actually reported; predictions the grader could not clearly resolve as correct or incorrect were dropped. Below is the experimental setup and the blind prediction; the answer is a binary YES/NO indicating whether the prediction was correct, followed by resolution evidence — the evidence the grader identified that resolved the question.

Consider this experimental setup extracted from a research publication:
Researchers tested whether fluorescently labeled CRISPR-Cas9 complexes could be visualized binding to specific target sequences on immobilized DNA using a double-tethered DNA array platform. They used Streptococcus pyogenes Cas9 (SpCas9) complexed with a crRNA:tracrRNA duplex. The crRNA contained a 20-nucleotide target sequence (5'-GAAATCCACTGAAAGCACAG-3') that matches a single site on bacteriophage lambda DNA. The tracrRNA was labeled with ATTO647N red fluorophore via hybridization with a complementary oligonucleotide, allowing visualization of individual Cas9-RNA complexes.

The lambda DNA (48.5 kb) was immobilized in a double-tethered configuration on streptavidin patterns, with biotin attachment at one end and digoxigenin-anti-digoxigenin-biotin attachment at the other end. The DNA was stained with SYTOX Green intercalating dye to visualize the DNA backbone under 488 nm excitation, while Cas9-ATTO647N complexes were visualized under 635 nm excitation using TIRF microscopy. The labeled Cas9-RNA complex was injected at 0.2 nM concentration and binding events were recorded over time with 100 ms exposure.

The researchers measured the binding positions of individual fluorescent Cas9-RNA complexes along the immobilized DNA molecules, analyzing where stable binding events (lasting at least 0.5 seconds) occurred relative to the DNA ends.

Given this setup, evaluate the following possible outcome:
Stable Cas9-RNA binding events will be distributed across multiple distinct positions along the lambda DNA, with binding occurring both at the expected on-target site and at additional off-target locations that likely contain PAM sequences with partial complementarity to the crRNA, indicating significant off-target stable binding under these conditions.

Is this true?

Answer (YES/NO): YES